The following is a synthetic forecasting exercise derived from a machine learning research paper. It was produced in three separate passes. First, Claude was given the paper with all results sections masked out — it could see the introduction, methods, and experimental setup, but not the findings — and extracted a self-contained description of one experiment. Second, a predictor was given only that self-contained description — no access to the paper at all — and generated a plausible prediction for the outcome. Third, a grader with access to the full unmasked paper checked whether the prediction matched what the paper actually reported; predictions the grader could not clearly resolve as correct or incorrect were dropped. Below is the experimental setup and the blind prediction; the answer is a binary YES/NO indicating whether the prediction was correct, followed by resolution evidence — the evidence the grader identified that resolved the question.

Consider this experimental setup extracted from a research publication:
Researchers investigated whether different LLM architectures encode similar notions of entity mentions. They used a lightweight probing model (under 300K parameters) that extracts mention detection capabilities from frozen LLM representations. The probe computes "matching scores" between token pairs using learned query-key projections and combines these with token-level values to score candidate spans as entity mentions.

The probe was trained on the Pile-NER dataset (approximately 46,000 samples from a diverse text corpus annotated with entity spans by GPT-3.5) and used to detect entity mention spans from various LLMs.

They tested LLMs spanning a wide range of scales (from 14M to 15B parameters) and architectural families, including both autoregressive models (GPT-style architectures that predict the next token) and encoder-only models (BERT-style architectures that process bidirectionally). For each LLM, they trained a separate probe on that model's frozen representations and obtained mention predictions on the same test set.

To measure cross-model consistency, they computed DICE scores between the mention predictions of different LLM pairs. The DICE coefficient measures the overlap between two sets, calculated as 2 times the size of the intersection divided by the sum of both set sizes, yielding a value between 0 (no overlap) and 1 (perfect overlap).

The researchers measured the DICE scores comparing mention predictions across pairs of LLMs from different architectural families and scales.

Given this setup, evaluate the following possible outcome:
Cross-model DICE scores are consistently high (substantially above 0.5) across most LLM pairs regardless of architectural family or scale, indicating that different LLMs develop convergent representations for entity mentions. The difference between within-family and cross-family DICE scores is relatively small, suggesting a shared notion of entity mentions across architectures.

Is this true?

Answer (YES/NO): YES